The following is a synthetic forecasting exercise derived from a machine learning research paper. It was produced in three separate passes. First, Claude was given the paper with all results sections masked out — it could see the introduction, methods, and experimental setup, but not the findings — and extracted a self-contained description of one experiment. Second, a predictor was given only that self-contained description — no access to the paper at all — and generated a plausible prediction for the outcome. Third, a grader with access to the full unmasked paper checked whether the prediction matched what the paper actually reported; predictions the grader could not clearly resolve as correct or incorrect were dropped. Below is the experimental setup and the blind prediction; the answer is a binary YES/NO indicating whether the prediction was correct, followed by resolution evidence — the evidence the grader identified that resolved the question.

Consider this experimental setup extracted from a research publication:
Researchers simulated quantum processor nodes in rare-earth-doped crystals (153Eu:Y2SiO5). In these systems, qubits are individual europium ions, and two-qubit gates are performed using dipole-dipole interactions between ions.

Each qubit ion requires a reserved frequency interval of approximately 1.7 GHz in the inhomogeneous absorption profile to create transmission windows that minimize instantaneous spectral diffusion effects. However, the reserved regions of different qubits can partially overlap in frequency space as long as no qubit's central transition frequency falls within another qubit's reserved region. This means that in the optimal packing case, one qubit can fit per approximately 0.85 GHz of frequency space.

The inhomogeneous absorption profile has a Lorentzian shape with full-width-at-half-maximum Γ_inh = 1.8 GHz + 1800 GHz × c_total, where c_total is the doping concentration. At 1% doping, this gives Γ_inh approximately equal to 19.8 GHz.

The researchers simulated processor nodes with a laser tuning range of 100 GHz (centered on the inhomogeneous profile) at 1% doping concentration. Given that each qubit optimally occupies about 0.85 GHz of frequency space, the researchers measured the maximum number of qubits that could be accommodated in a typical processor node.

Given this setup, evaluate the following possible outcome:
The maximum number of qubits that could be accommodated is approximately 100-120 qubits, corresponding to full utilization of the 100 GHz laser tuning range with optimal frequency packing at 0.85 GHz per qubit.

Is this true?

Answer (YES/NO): YES